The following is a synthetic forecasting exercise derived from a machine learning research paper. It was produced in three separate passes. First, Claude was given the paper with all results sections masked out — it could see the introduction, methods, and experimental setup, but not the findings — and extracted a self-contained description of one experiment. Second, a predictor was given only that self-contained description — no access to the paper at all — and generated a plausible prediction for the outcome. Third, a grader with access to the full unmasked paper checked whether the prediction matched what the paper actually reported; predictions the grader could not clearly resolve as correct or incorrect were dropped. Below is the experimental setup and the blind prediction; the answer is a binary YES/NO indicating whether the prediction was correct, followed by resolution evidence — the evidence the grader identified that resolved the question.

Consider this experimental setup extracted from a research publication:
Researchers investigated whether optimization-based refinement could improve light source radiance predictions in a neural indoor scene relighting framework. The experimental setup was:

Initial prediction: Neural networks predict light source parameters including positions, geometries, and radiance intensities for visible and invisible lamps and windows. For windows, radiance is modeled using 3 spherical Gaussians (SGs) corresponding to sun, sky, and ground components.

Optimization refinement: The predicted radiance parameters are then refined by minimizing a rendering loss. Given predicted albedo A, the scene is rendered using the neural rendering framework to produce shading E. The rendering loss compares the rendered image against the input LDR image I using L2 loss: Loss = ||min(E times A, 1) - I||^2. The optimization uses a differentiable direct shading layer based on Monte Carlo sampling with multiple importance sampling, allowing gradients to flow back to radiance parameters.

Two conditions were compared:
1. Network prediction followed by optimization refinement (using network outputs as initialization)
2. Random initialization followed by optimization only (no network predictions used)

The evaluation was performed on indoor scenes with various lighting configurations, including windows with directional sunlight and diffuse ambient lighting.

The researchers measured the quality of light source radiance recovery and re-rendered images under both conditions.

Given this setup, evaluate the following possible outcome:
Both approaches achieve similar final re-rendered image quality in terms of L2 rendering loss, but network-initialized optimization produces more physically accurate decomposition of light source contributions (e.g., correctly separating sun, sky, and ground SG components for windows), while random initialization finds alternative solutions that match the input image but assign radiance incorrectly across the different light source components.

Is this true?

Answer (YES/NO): NO